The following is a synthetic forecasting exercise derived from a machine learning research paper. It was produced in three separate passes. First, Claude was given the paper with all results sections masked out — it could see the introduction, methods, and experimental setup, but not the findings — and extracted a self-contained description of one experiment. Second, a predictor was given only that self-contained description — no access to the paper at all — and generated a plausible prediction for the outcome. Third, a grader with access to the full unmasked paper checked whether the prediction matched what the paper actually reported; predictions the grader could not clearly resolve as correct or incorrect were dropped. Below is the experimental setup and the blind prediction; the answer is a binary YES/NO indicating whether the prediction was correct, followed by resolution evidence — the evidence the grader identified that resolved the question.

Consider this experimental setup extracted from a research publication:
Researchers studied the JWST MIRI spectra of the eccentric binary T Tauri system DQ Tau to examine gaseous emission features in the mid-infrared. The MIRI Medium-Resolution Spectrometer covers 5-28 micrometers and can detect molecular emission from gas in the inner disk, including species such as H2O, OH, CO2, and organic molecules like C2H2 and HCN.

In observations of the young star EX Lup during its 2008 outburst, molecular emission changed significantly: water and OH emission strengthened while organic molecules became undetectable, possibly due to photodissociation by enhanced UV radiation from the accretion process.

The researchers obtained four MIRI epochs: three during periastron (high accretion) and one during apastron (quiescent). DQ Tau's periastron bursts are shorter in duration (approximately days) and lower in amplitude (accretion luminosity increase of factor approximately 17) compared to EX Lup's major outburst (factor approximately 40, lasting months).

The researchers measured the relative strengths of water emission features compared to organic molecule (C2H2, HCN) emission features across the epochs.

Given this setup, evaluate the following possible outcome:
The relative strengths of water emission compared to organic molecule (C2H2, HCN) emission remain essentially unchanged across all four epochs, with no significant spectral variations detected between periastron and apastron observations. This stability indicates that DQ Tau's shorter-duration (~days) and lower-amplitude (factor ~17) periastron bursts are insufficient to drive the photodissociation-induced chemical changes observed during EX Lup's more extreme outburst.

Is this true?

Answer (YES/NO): NO